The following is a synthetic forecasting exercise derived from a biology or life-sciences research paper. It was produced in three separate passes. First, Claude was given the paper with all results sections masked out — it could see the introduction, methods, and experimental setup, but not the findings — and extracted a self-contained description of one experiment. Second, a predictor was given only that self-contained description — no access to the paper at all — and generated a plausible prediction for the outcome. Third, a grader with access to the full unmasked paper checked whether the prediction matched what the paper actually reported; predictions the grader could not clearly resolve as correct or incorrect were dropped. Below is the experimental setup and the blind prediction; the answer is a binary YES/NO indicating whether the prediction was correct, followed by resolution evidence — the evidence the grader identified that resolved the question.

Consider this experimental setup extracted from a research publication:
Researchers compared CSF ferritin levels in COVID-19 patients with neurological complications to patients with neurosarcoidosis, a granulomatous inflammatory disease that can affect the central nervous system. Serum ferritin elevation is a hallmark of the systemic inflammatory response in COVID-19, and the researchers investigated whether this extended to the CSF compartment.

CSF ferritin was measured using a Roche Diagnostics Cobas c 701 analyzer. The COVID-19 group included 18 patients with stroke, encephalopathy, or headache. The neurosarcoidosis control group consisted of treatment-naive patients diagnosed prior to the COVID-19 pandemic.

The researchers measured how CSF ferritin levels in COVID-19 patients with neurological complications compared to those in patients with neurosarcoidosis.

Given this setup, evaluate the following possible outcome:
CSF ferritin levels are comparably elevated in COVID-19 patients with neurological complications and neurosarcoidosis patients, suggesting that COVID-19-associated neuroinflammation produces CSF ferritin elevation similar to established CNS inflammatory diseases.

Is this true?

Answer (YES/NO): NO